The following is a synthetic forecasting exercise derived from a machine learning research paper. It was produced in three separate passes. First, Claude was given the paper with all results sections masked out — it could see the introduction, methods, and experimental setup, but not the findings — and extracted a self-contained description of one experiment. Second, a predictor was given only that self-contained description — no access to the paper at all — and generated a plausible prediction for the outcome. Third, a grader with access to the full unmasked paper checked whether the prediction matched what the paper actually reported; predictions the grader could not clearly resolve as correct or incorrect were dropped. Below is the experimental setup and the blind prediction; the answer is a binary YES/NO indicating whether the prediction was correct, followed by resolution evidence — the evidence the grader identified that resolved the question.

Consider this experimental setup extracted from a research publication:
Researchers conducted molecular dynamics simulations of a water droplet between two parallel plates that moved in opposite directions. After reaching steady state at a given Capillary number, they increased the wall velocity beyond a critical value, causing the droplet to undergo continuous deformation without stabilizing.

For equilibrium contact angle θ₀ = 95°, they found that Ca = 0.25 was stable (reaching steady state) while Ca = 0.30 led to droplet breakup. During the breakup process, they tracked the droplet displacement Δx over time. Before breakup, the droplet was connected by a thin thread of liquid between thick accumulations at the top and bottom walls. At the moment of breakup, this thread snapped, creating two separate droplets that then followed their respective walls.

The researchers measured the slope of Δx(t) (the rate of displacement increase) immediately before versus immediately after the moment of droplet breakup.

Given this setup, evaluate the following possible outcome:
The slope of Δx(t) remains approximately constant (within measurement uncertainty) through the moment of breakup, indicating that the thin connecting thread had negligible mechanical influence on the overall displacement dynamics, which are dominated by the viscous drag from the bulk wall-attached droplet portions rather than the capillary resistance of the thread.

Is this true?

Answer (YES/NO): NO